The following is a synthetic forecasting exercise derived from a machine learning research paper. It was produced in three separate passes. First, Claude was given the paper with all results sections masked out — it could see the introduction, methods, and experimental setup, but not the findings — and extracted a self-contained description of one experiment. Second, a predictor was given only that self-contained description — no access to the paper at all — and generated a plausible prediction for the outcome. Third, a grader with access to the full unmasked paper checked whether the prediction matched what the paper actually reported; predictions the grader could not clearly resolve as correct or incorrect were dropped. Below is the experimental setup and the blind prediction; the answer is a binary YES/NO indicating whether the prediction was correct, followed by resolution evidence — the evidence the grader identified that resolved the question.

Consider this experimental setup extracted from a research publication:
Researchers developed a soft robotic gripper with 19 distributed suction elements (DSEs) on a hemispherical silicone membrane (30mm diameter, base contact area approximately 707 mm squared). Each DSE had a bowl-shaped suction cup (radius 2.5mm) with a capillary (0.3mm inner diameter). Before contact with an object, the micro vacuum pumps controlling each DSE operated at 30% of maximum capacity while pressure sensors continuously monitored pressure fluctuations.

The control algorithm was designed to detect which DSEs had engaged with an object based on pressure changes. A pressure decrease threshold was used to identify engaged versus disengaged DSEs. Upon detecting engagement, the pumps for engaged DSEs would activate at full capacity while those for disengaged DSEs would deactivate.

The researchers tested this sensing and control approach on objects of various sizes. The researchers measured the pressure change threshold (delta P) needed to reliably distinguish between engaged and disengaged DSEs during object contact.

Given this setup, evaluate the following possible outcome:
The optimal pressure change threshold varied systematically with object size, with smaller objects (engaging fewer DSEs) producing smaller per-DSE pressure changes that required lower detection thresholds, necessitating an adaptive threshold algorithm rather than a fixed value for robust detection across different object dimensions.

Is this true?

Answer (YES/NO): NO